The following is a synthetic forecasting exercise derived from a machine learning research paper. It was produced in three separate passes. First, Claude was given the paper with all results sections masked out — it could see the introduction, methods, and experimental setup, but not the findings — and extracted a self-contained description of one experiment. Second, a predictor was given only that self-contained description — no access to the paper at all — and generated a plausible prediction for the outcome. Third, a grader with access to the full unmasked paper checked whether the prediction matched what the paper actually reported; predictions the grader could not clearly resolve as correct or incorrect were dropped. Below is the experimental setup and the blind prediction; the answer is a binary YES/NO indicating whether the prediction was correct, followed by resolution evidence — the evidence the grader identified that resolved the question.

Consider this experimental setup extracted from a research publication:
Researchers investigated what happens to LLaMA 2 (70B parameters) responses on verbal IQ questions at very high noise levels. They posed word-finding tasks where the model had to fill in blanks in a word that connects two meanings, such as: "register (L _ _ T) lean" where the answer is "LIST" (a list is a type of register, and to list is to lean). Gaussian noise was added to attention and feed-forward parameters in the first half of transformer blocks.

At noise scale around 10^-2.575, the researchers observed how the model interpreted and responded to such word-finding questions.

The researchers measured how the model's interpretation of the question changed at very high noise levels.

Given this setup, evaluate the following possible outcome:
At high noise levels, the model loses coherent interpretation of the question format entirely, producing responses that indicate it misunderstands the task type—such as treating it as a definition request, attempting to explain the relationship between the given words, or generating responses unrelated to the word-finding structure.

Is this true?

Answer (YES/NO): YES